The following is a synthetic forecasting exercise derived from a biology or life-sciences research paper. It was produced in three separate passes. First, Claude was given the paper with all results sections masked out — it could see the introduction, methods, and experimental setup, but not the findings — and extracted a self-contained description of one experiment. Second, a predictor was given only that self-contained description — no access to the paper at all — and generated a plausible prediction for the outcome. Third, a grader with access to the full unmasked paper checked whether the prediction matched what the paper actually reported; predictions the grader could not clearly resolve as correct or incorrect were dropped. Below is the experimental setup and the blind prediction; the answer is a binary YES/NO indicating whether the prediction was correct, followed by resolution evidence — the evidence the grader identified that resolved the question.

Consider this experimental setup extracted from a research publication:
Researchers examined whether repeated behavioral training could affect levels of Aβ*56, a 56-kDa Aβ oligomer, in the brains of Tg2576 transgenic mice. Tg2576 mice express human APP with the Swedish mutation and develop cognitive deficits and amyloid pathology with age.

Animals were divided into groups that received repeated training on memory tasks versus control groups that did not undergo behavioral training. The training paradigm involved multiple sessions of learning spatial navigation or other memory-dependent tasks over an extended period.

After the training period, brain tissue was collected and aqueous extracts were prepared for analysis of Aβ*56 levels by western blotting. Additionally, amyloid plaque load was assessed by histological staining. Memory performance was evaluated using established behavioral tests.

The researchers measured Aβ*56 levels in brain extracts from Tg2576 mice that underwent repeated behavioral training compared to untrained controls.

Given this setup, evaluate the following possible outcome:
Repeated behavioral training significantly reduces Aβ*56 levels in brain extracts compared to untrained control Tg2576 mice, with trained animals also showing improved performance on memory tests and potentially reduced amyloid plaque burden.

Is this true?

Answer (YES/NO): YES